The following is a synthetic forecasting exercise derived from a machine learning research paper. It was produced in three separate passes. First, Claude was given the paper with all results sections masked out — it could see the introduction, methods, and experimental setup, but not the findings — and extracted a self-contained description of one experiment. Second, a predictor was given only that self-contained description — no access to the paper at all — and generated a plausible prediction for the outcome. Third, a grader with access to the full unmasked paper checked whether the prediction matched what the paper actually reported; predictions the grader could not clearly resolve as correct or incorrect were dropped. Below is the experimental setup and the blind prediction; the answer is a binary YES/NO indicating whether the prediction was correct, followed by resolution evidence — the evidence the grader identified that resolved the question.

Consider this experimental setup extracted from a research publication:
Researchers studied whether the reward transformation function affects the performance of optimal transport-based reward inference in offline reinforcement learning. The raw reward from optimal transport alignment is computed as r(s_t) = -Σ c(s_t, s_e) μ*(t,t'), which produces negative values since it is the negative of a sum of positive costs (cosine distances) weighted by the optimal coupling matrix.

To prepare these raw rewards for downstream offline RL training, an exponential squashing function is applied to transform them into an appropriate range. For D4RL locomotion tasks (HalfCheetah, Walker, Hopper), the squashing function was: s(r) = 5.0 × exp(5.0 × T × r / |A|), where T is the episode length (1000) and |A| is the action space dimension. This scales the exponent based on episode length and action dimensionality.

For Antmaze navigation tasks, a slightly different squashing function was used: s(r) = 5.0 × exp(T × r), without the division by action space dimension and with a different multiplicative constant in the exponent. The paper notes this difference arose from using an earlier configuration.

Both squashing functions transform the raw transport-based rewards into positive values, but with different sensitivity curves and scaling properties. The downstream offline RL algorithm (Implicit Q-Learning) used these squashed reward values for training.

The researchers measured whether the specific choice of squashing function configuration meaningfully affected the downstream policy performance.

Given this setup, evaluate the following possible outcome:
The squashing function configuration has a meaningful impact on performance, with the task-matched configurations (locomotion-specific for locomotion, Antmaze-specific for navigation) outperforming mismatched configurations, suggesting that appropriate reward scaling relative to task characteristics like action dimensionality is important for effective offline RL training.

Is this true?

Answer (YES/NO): NO